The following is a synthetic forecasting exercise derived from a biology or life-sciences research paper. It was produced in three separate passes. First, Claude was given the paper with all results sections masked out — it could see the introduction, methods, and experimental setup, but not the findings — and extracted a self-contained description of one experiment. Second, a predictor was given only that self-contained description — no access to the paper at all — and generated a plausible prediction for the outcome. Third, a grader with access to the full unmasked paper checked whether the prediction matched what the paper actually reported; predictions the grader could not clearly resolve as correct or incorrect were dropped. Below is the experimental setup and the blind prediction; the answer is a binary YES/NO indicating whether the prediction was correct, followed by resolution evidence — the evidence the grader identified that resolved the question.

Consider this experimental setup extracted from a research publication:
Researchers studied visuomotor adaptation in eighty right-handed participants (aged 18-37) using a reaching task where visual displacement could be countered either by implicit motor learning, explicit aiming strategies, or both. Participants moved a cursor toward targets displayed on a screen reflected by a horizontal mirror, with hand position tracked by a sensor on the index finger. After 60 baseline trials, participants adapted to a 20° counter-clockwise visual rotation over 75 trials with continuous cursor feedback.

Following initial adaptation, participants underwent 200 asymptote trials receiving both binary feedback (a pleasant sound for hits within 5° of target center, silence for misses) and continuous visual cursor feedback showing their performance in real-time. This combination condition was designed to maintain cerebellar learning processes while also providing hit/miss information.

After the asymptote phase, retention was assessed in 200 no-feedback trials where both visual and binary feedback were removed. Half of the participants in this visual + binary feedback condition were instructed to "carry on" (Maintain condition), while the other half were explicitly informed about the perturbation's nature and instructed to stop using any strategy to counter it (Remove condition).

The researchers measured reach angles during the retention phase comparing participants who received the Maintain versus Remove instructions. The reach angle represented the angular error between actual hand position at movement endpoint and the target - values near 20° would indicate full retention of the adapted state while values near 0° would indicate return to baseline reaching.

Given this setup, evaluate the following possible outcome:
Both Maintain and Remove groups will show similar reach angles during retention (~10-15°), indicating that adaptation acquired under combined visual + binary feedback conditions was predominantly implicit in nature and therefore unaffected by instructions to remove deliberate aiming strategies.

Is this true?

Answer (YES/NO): NO